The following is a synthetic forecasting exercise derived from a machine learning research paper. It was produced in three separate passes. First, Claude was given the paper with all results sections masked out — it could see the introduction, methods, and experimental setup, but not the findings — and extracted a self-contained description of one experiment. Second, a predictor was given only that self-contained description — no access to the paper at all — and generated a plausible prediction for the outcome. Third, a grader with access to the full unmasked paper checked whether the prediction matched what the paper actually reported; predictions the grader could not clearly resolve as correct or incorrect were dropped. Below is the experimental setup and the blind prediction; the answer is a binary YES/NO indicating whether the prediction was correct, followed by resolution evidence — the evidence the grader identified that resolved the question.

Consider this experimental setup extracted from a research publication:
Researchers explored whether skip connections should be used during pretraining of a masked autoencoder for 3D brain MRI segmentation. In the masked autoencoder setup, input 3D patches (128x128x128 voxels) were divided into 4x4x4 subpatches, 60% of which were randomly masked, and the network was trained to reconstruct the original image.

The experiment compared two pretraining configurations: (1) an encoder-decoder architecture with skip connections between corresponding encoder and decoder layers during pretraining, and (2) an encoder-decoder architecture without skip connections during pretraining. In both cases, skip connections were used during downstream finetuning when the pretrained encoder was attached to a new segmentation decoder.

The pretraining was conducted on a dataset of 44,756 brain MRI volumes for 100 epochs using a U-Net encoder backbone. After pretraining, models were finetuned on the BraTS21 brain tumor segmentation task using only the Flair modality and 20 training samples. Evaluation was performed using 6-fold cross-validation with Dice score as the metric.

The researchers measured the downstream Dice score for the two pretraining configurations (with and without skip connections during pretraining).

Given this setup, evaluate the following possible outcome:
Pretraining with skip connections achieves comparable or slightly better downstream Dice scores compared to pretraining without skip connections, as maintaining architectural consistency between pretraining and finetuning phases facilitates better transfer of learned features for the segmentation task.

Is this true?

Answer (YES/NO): NO